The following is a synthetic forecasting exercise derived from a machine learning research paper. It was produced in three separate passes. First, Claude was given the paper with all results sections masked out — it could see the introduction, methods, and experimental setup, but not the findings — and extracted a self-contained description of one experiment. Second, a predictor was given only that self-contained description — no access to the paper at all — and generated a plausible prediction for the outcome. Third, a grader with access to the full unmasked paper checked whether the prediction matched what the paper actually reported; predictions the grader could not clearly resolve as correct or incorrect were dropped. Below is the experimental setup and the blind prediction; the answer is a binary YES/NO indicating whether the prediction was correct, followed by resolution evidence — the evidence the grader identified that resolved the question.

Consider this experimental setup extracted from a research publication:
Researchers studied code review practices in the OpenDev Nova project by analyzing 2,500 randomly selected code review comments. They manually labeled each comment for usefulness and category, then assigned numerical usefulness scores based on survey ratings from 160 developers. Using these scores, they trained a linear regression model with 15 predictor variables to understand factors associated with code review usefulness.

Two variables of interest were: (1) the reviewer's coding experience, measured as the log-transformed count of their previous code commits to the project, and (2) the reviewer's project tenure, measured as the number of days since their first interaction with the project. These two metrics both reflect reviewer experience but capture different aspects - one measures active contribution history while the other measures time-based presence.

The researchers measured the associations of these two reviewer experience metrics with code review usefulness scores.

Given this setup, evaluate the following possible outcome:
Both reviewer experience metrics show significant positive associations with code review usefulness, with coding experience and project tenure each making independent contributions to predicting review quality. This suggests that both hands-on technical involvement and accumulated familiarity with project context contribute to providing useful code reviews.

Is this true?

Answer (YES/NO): NO